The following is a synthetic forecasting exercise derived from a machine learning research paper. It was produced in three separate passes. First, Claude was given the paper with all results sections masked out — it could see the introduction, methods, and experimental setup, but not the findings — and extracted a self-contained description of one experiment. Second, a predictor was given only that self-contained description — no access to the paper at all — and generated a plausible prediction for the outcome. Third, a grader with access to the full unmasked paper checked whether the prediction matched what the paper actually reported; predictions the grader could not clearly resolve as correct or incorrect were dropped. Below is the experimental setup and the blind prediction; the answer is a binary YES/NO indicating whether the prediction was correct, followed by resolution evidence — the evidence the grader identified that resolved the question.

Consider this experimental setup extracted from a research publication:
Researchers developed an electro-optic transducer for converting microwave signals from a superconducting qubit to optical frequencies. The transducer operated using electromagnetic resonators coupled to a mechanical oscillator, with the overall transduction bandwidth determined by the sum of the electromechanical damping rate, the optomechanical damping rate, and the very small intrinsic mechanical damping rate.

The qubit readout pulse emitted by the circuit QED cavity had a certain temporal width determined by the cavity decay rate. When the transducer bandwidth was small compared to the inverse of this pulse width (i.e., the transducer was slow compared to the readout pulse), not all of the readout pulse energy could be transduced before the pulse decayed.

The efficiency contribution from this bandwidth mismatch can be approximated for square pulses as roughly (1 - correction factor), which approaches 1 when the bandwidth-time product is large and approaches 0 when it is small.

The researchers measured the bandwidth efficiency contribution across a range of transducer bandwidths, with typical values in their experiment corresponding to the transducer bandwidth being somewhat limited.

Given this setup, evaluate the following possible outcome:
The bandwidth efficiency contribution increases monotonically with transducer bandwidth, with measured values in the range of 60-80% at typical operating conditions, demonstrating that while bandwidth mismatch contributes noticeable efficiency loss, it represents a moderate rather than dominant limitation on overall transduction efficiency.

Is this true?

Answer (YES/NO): NO